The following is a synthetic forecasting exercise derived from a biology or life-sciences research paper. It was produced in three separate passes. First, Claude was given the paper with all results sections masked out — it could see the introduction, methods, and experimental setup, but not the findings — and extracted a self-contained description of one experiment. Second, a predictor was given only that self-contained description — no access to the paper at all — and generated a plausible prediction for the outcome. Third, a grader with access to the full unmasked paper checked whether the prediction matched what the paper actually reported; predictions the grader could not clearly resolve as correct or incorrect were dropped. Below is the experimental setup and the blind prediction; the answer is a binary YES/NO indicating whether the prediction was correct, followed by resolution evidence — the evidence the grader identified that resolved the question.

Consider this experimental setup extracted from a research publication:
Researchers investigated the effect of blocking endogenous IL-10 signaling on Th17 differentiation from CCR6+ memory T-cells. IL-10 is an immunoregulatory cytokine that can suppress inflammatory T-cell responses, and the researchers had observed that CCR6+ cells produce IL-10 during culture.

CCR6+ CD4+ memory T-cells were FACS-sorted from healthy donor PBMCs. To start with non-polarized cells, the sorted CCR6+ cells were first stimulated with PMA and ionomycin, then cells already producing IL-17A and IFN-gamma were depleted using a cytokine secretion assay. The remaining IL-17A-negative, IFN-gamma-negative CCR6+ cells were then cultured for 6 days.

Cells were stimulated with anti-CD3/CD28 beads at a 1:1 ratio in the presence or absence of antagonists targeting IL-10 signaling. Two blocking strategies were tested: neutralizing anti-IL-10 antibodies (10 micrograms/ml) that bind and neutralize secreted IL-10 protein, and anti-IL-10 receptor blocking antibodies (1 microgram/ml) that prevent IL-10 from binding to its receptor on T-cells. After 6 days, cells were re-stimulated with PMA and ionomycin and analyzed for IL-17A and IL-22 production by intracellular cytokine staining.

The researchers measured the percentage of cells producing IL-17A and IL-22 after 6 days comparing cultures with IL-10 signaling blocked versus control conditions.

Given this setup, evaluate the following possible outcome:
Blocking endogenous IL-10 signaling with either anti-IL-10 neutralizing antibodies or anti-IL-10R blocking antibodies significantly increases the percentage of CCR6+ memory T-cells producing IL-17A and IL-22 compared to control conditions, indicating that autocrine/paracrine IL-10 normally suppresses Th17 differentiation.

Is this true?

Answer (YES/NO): NO